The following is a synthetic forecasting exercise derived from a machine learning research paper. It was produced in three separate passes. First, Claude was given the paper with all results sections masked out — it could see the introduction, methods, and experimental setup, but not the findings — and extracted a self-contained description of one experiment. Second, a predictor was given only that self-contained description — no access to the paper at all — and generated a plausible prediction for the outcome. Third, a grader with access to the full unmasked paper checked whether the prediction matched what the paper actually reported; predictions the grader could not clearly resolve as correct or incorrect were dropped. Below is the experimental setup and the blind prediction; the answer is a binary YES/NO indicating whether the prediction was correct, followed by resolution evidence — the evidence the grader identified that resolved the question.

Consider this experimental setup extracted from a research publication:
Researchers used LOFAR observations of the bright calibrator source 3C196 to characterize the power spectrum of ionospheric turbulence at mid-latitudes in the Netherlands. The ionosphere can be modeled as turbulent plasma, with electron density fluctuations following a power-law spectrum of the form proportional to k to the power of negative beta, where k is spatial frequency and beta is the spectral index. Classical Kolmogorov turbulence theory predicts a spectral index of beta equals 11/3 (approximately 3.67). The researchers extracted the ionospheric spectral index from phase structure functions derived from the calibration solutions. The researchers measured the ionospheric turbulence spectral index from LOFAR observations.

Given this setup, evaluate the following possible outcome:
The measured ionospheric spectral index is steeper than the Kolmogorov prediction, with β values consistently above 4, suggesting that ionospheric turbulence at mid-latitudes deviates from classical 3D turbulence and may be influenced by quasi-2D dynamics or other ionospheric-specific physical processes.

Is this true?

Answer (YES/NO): NO